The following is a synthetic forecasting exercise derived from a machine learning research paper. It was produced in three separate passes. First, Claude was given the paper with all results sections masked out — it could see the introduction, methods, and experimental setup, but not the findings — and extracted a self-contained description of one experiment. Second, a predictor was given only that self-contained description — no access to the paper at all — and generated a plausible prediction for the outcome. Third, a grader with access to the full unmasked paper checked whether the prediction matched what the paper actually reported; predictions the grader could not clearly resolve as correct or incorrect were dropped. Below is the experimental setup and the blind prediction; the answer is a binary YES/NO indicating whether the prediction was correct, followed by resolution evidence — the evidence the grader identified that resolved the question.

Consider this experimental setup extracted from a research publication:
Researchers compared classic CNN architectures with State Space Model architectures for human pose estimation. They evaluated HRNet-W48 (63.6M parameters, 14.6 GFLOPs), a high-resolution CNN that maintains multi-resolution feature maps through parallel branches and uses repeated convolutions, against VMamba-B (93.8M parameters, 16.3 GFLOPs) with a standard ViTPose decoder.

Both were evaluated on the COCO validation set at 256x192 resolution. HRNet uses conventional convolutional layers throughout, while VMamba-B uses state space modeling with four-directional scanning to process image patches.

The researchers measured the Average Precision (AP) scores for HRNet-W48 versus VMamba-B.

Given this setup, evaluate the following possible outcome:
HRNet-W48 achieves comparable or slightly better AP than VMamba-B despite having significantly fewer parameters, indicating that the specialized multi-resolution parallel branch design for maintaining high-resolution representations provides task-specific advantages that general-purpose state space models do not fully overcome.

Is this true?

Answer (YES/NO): YES